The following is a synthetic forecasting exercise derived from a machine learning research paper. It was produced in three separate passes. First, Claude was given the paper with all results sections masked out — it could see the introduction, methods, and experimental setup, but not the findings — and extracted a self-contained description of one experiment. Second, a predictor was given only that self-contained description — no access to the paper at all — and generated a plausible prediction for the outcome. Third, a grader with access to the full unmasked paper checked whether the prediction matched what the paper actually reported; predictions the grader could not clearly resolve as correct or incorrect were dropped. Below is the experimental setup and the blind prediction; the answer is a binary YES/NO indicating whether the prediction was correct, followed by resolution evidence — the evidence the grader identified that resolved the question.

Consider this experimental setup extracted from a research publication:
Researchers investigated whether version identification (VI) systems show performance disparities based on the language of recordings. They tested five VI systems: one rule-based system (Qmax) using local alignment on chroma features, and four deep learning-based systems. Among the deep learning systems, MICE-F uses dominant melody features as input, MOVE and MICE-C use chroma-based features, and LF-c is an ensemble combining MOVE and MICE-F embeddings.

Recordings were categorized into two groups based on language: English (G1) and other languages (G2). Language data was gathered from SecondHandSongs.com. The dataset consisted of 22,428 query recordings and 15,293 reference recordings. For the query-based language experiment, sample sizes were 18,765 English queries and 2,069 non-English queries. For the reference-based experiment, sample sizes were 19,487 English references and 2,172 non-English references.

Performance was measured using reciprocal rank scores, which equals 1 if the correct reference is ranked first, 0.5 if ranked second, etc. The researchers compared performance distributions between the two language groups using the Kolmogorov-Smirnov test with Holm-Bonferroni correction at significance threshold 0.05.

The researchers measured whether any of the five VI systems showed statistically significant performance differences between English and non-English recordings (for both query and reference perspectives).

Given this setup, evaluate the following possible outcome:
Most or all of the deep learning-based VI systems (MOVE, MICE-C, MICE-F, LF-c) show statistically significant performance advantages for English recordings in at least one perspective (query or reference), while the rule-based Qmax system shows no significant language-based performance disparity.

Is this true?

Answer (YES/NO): NO